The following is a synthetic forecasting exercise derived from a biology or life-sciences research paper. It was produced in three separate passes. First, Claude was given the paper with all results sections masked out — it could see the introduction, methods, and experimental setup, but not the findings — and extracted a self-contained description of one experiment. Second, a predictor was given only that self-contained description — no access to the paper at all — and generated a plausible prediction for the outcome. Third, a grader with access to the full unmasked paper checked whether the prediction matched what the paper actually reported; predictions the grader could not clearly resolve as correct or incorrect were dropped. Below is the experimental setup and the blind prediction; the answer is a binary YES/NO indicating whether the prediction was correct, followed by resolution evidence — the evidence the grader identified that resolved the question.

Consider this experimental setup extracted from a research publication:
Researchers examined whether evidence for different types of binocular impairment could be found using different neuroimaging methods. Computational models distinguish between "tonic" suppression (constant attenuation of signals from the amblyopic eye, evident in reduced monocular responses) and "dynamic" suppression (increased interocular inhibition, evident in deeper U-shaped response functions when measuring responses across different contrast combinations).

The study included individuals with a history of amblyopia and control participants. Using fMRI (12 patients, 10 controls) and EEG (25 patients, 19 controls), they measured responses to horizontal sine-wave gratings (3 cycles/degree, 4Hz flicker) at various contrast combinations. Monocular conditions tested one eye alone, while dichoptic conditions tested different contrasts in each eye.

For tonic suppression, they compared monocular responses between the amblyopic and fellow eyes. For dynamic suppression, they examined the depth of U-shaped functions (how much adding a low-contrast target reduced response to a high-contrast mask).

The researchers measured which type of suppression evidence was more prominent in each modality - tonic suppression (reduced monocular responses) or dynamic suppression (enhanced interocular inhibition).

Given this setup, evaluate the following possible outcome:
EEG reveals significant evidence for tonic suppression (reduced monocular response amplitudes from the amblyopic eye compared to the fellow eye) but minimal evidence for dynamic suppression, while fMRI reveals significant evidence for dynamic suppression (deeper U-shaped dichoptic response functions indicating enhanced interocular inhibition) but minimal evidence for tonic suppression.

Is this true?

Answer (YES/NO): YES